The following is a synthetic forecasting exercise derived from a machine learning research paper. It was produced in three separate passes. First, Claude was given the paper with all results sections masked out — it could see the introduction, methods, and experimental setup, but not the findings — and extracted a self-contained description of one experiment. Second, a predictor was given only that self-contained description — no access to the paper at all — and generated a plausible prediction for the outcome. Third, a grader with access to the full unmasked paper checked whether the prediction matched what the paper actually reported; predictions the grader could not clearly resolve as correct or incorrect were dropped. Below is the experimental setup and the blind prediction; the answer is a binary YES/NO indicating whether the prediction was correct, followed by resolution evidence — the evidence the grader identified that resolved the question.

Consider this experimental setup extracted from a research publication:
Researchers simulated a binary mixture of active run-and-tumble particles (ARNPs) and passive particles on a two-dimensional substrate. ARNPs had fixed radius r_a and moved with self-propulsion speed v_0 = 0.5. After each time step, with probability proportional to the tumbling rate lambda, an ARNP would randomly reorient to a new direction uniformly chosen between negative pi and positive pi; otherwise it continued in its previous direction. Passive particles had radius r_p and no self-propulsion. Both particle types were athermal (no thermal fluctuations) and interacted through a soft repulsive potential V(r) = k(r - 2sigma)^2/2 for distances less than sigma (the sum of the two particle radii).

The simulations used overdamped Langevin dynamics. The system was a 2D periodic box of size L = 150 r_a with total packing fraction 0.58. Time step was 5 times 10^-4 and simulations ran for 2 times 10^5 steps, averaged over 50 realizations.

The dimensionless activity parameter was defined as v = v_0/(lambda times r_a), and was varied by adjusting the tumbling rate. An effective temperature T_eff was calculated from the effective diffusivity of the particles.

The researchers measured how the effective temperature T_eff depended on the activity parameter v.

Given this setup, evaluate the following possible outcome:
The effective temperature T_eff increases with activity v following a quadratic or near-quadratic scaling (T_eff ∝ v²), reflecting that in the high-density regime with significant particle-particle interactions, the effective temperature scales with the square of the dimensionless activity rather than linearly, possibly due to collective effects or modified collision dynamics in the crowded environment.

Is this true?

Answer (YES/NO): NO